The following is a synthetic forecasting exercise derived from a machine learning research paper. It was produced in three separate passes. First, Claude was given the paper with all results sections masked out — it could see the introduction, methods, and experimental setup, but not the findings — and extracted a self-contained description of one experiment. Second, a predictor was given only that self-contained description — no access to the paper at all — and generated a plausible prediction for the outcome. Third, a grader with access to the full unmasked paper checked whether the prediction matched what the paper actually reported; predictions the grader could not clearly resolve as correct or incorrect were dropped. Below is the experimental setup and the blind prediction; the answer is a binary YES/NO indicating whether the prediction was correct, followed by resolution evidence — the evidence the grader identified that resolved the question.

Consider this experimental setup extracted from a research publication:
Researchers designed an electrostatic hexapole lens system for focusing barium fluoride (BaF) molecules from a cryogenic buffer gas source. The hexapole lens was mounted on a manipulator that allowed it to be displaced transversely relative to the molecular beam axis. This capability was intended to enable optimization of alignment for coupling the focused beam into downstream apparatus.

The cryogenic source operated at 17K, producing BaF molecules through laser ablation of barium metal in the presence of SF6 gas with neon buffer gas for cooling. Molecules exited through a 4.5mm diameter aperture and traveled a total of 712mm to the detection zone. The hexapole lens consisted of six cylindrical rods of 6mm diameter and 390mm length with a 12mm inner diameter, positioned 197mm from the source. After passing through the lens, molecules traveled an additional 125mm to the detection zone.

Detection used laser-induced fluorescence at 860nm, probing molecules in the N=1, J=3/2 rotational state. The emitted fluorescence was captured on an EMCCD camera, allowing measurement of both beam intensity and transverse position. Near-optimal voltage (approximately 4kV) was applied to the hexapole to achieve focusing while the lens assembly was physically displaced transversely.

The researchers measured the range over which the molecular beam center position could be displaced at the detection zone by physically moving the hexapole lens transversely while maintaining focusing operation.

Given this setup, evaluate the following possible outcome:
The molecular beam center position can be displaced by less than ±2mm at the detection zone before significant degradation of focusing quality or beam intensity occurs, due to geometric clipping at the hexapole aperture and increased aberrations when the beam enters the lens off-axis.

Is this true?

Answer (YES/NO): NO